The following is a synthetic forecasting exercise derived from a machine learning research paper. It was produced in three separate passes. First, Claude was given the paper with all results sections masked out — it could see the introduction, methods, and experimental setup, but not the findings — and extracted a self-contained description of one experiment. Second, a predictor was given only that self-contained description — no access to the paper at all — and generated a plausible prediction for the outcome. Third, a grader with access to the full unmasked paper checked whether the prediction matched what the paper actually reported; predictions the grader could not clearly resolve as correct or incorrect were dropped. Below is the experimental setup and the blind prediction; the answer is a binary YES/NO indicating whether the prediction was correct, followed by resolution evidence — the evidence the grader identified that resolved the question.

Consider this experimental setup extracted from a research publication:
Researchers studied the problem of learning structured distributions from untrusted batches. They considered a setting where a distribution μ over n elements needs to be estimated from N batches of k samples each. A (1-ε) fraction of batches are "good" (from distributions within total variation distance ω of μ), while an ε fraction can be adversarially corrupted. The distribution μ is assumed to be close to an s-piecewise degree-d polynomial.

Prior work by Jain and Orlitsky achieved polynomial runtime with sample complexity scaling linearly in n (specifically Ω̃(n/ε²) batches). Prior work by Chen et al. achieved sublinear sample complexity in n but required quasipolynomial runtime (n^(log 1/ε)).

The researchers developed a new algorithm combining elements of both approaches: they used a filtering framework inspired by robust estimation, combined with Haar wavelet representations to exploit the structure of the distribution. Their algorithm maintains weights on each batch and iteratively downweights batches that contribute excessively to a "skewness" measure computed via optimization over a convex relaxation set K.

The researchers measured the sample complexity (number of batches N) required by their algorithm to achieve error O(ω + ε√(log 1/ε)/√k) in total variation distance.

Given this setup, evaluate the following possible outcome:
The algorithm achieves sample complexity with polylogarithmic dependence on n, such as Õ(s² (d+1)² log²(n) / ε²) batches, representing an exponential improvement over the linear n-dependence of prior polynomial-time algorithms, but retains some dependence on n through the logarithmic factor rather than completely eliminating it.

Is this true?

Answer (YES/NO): NO